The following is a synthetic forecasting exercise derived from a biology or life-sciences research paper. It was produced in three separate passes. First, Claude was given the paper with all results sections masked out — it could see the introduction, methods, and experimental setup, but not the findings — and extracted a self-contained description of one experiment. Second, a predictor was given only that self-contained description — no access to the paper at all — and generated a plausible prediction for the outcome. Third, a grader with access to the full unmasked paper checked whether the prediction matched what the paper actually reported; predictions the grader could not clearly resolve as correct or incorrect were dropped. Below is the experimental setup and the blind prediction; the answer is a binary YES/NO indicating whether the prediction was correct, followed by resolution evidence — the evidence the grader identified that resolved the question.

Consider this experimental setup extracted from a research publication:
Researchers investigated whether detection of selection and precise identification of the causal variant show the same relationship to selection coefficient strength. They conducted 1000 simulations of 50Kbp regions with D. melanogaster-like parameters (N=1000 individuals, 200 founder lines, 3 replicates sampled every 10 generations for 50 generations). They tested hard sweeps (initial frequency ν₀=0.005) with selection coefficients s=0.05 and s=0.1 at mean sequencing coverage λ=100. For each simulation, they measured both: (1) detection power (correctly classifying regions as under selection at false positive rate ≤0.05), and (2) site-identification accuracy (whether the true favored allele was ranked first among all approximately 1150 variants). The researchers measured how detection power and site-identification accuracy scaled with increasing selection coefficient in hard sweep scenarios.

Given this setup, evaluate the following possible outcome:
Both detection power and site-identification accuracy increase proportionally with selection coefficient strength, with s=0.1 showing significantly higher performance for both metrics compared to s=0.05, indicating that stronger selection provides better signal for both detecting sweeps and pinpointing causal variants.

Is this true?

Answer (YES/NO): NO